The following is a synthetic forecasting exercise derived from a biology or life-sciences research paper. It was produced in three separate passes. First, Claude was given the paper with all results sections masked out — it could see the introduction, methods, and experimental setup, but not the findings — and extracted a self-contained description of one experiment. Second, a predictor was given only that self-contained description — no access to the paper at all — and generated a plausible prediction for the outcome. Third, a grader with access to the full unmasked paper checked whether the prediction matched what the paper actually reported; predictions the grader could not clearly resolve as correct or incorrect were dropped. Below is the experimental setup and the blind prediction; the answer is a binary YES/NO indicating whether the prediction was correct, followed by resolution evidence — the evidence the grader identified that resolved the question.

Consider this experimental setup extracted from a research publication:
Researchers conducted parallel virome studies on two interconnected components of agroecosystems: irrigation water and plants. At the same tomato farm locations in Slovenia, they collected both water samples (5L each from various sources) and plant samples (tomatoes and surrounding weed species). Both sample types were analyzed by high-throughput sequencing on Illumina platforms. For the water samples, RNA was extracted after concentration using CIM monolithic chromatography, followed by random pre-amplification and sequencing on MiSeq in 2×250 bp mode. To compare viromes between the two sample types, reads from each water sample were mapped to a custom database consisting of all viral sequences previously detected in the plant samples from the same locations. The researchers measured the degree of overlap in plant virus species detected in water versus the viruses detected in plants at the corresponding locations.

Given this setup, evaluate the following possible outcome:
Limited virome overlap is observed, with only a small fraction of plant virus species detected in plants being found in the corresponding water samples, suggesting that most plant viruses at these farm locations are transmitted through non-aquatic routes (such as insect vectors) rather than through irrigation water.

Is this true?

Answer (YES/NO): NO